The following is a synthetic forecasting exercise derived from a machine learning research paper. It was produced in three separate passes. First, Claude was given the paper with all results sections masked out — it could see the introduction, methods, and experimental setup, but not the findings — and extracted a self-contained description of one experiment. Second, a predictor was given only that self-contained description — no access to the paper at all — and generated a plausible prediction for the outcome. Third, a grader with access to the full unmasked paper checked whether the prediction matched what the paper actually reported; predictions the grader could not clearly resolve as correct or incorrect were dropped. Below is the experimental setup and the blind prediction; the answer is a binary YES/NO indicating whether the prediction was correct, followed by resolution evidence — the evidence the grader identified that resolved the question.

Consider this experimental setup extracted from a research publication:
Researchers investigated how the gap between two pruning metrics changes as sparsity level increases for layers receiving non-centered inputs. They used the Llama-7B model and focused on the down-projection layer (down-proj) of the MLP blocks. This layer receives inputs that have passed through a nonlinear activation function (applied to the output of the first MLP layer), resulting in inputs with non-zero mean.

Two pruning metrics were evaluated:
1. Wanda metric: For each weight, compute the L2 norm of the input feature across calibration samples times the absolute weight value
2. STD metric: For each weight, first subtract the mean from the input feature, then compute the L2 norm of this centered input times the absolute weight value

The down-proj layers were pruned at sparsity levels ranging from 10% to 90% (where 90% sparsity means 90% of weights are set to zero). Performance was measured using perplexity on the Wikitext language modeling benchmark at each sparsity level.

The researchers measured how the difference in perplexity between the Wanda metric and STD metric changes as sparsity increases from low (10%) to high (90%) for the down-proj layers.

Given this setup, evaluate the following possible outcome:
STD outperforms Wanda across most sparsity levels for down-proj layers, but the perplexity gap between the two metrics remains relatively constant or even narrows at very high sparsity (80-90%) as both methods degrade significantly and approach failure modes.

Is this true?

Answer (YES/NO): NO